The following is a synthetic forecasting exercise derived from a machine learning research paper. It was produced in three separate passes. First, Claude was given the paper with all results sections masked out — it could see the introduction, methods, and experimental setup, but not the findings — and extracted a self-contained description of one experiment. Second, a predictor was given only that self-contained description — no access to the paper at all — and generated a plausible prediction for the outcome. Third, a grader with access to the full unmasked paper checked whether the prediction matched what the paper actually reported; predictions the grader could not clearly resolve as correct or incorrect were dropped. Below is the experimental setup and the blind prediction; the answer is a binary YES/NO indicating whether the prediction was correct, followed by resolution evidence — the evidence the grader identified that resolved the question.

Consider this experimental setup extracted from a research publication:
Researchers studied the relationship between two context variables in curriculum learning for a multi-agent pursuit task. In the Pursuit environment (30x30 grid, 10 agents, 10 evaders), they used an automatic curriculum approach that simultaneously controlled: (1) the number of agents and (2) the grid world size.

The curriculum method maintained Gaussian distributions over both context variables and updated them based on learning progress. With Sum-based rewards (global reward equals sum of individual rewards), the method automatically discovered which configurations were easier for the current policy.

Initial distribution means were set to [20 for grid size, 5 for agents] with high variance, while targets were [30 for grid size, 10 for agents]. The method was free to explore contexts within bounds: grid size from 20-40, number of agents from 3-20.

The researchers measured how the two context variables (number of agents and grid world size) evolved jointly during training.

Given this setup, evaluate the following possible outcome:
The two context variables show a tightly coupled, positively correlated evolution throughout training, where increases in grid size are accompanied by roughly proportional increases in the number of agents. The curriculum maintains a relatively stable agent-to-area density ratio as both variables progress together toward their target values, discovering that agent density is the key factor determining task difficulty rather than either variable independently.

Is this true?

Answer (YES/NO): NO